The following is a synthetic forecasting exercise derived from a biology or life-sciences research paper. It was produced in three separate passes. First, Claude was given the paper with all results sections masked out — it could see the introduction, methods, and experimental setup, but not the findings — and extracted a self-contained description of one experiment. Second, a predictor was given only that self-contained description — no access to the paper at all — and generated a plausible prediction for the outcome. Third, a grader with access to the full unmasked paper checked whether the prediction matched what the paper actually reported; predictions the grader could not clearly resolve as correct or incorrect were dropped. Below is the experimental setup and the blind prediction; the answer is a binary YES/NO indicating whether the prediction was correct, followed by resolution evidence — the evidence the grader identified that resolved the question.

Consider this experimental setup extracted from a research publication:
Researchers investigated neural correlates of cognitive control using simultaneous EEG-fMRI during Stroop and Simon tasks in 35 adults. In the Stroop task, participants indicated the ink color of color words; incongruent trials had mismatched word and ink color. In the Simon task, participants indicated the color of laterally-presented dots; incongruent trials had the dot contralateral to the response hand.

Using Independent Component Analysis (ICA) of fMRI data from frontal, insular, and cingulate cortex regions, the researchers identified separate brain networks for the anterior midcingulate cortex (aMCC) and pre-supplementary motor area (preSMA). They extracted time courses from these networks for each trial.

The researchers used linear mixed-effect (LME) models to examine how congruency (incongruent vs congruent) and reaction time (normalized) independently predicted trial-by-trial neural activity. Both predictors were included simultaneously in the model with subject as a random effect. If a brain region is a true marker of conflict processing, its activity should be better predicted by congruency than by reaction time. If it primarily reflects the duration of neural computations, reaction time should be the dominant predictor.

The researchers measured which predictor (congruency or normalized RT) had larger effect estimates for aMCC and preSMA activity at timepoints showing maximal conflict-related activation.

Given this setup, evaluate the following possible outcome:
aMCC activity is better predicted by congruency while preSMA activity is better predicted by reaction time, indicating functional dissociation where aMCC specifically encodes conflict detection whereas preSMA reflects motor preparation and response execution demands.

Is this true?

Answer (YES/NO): NO